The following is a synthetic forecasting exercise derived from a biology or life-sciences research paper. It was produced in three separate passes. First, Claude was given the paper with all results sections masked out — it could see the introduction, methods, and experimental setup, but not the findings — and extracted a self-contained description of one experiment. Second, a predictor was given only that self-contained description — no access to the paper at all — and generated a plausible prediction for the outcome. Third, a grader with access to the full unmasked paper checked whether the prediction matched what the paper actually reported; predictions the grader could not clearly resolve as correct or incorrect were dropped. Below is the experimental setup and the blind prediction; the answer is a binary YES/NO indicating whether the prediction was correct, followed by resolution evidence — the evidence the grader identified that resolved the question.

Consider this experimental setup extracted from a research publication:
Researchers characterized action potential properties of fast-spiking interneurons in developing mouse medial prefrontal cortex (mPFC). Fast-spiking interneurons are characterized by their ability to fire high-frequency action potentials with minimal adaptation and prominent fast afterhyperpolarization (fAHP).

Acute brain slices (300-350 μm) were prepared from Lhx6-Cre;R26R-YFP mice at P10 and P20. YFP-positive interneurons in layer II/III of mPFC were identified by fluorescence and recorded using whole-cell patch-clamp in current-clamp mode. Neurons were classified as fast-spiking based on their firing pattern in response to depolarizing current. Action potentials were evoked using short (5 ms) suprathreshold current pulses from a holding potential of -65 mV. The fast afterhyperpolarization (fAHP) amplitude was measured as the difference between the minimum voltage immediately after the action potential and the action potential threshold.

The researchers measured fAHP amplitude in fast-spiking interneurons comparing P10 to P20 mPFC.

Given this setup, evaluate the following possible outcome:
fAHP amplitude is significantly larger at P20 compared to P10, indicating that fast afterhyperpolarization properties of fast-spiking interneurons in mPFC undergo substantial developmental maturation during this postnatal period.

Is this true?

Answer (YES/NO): NO